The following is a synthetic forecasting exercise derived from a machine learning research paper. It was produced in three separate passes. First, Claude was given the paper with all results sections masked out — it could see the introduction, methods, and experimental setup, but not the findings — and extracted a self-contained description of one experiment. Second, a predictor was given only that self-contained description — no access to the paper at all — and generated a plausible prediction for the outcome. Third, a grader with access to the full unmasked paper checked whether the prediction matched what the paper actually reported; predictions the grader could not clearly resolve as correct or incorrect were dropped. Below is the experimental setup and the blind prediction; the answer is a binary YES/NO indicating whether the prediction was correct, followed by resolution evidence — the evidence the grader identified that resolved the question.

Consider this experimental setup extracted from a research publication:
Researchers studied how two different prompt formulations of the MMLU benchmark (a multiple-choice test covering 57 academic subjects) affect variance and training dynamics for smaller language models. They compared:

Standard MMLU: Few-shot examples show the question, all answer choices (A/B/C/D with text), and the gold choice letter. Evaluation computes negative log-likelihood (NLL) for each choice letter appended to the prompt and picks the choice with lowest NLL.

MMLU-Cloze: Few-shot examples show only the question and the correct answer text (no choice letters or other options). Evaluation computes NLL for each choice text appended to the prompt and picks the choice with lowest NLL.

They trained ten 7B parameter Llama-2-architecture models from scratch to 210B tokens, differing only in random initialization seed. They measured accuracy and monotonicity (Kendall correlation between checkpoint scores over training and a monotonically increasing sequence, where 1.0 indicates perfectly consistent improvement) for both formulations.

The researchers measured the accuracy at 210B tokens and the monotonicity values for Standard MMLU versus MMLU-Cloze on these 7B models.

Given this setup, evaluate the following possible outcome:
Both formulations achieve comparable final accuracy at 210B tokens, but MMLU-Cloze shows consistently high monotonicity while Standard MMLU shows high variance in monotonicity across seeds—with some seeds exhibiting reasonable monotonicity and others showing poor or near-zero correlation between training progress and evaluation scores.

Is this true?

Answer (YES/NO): NO